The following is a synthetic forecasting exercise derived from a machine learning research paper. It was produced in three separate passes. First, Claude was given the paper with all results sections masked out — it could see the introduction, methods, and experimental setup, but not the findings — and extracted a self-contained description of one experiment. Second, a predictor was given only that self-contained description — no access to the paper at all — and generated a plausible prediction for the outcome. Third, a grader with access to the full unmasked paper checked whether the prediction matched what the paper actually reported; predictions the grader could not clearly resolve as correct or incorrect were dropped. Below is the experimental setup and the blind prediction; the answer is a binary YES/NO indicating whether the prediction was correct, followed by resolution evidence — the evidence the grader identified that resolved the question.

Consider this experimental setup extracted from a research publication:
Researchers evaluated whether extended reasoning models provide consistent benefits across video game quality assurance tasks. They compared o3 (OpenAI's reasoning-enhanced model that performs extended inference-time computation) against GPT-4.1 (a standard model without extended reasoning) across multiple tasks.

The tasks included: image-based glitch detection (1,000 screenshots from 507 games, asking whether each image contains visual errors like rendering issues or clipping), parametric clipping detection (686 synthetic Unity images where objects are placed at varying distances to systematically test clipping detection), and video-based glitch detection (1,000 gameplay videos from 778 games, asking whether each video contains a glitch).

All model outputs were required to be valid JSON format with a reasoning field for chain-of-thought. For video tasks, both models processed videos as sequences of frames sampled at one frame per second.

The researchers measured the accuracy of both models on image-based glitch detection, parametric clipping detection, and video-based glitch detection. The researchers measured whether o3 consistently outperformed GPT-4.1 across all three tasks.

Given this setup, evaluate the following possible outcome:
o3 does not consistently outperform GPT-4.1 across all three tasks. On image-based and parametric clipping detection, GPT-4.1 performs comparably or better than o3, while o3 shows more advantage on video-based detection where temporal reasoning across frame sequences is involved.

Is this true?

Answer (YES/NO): YES